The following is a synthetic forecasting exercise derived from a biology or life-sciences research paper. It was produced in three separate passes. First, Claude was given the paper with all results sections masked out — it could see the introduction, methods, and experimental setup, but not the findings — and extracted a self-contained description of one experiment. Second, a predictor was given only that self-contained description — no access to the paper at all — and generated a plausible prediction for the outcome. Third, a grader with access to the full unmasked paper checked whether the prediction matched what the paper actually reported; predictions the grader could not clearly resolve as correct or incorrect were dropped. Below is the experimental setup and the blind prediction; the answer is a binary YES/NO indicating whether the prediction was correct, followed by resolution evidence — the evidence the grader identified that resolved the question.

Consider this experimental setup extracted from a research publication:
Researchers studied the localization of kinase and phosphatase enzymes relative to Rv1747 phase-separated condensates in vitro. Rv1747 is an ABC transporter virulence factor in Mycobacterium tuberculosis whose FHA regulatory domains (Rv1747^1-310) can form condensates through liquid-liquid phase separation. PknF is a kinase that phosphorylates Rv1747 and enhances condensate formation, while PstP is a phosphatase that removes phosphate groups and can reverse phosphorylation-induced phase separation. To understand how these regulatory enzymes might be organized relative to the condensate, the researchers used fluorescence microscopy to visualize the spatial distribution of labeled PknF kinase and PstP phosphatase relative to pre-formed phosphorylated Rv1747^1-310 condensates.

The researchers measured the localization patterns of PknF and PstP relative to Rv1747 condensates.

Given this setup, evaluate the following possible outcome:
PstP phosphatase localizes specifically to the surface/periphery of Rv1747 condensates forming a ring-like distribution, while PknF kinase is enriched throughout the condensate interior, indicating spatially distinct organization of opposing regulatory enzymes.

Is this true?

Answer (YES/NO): NO